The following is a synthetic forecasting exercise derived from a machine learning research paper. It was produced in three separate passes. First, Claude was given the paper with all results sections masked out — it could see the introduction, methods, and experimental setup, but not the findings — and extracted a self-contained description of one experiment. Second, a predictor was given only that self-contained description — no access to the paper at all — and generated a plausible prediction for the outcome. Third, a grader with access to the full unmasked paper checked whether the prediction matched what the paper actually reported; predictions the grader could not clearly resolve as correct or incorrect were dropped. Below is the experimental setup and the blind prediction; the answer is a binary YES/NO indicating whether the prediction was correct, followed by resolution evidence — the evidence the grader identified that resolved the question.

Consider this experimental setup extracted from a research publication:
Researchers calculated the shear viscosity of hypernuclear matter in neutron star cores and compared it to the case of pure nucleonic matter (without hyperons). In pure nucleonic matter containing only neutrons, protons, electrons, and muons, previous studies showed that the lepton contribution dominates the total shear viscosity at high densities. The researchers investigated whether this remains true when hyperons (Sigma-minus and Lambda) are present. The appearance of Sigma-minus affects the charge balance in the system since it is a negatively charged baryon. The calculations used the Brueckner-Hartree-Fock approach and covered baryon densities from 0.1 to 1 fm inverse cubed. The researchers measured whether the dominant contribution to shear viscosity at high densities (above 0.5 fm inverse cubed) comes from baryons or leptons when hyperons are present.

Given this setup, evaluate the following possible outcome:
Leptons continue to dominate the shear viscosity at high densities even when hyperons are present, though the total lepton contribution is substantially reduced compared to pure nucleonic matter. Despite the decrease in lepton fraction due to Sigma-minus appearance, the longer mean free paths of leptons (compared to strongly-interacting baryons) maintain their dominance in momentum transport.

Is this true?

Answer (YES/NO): NO